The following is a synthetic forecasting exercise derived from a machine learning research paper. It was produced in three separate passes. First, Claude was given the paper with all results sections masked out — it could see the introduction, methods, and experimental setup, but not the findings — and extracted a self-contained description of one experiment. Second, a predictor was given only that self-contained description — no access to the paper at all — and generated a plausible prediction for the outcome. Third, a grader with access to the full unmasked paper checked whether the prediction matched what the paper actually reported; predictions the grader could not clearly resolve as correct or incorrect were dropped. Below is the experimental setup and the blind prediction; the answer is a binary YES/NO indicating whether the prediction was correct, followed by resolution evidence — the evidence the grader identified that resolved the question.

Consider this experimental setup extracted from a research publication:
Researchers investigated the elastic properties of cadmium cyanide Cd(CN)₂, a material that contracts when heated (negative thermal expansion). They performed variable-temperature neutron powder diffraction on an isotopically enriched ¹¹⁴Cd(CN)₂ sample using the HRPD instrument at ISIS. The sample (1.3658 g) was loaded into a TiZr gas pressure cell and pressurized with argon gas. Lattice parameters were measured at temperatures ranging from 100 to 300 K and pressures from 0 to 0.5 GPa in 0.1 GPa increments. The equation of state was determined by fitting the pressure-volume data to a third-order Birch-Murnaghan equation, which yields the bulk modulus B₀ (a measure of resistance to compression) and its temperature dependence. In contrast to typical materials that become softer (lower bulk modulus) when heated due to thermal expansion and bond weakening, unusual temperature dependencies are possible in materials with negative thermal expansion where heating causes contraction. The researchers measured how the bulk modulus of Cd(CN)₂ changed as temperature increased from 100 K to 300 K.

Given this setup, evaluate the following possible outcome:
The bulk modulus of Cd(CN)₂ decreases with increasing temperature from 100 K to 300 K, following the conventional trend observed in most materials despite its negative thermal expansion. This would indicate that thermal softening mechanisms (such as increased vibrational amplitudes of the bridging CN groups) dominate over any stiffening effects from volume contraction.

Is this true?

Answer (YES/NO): NO